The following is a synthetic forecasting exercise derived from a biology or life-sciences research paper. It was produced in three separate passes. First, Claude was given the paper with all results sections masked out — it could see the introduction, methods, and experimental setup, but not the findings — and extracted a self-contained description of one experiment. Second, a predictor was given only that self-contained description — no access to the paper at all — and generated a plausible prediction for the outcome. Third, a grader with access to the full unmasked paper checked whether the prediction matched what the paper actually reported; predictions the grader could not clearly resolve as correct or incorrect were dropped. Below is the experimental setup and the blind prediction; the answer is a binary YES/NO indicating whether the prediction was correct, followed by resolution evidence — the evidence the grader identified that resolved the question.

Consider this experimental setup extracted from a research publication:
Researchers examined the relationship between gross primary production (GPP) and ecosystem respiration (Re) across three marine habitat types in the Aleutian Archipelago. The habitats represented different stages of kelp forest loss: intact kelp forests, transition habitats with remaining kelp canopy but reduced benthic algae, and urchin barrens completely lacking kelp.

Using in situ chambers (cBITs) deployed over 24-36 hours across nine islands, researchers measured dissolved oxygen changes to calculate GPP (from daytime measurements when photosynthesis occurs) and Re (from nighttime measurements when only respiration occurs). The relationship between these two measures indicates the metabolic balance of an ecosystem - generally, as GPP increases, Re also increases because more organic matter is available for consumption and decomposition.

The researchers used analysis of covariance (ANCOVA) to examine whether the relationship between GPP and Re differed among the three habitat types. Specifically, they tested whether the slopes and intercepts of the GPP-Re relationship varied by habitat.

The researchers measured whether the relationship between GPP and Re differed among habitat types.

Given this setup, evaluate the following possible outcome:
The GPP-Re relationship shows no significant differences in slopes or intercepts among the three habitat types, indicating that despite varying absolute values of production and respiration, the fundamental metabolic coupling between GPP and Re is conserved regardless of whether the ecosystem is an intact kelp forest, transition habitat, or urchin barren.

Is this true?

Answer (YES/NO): YES